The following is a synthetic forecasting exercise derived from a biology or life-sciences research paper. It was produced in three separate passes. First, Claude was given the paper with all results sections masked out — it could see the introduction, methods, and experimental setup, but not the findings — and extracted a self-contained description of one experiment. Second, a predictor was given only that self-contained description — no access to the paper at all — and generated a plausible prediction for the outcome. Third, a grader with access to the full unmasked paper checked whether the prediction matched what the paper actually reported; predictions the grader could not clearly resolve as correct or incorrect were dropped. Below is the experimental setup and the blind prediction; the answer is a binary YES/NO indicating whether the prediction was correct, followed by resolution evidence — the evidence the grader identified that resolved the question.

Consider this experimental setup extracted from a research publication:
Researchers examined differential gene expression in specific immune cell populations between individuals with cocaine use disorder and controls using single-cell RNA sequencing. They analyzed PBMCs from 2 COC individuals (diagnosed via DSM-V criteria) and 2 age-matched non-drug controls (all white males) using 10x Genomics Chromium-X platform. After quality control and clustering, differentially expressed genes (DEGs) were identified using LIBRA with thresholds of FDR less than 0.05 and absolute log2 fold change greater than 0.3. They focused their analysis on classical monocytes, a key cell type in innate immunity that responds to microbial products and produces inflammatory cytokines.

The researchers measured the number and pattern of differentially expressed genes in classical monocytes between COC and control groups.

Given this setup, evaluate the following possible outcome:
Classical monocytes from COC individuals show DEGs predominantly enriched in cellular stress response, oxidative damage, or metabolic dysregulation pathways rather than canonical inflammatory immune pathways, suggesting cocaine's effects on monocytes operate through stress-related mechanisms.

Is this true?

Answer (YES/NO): NO